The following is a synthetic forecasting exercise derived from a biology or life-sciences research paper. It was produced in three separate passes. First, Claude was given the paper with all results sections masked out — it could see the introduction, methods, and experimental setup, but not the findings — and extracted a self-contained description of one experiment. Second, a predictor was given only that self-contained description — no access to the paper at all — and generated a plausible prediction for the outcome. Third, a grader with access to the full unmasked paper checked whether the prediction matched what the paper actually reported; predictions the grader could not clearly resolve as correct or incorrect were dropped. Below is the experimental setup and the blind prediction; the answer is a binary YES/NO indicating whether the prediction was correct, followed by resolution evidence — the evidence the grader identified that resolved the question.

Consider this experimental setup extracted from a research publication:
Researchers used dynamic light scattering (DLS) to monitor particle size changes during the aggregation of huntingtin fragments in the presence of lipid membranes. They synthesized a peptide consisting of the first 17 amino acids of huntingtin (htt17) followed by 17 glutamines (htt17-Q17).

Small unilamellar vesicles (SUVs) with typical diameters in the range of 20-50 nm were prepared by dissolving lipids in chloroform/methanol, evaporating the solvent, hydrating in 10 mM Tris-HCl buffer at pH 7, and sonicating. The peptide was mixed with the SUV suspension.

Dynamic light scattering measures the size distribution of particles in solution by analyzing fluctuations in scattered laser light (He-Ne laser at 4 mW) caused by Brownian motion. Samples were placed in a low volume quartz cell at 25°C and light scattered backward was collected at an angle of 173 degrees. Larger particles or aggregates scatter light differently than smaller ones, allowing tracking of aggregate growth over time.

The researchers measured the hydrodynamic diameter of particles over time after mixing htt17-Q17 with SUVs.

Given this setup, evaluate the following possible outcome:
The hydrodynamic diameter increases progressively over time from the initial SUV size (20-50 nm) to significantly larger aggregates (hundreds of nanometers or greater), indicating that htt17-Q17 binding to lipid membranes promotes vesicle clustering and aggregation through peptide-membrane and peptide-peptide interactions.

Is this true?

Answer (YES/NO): YES